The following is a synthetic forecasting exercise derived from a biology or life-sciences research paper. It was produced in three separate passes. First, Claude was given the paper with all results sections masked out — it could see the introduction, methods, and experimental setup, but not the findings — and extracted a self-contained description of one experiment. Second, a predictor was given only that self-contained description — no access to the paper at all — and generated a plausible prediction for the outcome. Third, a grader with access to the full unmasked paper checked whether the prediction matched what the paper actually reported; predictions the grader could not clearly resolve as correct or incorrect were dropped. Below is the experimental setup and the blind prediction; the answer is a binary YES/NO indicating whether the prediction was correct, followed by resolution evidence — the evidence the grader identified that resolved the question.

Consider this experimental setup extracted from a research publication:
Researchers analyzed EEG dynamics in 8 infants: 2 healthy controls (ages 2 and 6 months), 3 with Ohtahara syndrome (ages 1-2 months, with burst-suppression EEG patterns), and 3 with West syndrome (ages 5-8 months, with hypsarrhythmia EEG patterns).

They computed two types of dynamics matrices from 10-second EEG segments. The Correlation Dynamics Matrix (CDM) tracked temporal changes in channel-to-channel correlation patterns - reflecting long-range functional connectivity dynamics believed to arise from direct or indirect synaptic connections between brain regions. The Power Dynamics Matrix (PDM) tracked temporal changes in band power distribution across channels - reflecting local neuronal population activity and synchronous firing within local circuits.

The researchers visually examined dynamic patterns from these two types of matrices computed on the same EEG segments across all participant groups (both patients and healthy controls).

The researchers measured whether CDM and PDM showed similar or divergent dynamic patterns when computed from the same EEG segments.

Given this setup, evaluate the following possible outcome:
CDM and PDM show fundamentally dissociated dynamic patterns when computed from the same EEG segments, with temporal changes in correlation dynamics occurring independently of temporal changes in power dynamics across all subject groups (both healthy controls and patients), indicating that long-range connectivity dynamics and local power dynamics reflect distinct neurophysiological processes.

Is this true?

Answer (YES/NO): YES